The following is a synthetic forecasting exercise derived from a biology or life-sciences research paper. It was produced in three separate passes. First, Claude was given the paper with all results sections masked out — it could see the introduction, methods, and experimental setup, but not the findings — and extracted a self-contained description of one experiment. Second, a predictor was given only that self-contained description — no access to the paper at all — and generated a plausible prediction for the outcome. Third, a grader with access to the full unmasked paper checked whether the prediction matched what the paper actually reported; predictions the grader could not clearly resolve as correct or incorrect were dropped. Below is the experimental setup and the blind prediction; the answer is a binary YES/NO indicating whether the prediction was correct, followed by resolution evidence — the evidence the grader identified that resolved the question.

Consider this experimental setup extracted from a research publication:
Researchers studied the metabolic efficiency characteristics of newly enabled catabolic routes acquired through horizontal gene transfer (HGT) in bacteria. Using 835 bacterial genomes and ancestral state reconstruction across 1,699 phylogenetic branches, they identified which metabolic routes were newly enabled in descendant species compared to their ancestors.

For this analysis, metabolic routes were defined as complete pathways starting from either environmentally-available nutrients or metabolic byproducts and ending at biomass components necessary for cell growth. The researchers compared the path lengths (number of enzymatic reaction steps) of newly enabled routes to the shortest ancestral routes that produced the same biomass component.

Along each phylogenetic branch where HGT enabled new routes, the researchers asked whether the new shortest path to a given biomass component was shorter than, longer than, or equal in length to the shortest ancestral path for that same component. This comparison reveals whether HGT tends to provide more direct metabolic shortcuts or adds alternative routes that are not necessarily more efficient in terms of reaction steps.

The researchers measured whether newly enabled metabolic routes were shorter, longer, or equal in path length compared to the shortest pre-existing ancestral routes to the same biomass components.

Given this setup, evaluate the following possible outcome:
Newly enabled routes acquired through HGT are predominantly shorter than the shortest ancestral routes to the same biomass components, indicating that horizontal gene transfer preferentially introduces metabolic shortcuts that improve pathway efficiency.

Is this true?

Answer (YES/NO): NO